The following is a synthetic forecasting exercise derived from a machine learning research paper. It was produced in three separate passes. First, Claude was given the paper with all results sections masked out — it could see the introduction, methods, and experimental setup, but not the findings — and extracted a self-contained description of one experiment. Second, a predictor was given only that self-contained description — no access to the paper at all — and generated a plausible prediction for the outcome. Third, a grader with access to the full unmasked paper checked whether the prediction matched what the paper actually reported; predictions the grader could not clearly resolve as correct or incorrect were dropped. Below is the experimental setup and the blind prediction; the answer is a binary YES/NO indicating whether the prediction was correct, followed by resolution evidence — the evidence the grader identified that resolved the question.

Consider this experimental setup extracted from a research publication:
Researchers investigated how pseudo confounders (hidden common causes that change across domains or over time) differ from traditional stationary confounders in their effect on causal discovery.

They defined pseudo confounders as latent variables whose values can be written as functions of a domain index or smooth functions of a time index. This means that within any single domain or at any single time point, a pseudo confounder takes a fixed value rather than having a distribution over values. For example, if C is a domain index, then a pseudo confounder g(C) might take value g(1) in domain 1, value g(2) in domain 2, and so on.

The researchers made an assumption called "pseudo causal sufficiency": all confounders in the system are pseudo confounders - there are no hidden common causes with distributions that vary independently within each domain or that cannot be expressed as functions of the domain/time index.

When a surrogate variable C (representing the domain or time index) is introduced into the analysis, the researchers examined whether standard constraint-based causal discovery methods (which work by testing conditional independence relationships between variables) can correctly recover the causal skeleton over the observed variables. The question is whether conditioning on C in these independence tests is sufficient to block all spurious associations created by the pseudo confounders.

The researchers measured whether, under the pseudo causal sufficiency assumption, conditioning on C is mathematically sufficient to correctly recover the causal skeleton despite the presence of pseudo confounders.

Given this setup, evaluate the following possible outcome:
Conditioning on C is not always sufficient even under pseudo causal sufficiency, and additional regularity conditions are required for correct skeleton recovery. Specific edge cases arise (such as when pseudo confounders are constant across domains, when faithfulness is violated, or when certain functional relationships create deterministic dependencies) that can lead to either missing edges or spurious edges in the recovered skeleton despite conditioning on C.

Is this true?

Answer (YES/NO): NO